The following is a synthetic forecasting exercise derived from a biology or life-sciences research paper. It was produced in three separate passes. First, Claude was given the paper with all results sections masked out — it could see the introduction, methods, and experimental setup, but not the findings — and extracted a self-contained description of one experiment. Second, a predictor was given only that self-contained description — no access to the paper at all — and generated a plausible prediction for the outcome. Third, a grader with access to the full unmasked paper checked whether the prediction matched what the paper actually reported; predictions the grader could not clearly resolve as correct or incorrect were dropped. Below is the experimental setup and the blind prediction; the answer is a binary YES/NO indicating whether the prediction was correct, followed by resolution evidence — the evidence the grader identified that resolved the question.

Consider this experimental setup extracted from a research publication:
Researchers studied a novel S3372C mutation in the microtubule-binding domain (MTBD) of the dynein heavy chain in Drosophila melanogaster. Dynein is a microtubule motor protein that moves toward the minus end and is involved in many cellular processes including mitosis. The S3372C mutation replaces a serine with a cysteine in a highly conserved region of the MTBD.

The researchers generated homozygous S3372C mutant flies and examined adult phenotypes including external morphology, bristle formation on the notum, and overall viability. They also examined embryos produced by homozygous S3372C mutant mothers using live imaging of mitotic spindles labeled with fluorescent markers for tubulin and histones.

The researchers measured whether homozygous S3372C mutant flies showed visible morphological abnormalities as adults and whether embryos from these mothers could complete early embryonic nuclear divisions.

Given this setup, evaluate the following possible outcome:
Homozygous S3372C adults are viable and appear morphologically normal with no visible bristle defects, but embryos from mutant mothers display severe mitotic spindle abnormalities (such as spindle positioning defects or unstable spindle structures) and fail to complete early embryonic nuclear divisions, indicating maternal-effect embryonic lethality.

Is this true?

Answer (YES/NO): NO